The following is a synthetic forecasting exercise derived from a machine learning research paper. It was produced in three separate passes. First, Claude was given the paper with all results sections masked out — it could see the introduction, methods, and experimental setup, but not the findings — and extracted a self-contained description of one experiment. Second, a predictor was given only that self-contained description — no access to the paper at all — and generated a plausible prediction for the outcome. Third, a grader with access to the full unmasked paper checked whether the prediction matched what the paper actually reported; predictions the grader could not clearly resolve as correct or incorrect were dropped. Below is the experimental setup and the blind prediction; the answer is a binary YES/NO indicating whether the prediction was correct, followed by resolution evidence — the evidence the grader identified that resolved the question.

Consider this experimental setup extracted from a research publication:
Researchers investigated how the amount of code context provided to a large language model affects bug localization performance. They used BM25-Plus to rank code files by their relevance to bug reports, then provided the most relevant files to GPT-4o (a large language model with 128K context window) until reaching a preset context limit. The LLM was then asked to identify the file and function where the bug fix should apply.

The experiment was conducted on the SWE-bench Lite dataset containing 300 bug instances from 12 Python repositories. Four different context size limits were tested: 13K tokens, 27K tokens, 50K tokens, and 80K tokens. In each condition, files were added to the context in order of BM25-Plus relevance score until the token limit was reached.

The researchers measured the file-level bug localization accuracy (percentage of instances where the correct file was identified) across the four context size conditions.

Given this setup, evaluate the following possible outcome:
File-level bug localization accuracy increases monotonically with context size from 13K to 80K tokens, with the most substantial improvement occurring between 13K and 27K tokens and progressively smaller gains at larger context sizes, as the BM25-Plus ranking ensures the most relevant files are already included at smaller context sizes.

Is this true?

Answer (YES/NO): NO